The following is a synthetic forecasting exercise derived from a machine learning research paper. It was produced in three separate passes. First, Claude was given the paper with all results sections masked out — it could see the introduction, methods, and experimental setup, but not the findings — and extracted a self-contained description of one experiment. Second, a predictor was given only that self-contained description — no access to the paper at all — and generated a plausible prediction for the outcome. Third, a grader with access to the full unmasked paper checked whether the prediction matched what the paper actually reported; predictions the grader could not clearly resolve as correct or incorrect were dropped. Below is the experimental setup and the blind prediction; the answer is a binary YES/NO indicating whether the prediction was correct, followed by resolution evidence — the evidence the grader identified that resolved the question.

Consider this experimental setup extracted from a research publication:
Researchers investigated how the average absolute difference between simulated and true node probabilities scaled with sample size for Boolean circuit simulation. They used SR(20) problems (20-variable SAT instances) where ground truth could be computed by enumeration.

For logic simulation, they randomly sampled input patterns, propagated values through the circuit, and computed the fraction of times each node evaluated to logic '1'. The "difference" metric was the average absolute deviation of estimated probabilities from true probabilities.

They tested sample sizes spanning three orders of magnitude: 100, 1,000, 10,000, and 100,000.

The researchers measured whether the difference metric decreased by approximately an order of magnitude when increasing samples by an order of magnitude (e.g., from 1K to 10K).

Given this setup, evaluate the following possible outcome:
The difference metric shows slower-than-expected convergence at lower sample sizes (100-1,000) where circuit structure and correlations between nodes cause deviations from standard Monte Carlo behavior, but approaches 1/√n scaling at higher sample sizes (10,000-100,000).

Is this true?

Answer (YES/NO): NO